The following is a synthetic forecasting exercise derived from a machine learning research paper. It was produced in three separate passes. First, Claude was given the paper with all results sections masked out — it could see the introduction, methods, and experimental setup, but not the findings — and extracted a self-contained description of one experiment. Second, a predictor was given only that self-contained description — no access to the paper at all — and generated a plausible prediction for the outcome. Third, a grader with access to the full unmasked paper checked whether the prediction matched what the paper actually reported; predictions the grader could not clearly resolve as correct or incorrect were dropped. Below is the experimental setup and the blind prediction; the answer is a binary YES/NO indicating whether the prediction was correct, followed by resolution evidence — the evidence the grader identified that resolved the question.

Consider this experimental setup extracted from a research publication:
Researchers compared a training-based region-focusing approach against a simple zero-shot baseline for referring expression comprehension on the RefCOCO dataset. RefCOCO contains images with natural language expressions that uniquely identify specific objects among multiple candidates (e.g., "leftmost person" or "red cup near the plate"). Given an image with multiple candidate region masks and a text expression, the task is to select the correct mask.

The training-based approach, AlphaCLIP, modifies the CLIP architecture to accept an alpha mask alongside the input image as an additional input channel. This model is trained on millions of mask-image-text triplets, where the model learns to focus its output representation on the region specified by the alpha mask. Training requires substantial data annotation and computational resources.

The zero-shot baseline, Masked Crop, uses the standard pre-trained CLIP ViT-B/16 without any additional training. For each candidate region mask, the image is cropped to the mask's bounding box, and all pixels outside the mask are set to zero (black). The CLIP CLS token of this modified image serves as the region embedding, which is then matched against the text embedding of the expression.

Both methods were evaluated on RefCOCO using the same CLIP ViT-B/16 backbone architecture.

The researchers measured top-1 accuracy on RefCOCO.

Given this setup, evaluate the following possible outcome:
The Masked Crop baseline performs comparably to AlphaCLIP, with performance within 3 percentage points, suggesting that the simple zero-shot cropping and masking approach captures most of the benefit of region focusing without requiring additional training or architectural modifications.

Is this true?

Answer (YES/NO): NO